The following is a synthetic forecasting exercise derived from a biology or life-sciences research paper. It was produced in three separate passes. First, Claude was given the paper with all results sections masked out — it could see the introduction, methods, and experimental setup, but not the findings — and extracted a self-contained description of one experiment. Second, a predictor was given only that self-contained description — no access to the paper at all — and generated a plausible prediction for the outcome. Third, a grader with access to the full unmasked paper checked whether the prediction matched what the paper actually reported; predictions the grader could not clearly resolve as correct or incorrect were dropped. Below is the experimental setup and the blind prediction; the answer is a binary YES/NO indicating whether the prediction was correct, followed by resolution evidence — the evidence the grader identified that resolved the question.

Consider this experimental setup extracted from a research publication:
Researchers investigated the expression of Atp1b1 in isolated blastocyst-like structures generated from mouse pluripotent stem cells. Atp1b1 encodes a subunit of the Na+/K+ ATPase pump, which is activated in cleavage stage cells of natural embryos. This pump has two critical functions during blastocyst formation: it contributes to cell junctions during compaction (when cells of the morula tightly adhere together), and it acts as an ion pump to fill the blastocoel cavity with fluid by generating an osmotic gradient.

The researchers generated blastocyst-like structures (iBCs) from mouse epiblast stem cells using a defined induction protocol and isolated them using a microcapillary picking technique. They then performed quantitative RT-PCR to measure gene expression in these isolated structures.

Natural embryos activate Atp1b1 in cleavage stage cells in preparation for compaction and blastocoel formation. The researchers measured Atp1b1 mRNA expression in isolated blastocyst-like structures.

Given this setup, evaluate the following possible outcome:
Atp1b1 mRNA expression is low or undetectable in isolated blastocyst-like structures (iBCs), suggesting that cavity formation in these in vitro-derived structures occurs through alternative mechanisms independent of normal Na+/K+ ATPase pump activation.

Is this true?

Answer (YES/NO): NO